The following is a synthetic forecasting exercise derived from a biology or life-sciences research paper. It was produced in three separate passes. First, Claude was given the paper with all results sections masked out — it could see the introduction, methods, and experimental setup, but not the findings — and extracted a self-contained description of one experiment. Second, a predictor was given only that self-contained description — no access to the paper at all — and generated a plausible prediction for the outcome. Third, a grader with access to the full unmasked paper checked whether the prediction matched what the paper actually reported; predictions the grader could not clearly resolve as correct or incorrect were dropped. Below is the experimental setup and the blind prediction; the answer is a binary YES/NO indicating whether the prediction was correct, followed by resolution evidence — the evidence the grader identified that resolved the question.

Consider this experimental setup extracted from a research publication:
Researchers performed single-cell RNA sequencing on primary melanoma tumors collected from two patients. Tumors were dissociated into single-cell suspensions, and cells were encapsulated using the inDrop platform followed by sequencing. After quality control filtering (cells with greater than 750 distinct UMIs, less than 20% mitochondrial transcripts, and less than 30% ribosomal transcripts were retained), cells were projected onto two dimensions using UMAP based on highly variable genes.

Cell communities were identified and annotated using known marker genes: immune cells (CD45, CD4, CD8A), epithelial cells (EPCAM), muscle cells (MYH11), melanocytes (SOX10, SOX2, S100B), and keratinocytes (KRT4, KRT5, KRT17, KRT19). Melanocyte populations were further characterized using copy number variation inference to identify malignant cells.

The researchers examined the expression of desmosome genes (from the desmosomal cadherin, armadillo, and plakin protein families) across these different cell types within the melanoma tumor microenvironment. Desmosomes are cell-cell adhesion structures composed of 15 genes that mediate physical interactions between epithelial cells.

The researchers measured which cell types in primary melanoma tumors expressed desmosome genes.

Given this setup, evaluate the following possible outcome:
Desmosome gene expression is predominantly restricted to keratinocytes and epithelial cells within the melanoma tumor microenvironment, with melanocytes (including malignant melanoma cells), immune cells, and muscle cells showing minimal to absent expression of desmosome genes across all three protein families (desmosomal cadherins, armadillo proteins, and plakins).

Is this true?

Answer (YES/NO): YES